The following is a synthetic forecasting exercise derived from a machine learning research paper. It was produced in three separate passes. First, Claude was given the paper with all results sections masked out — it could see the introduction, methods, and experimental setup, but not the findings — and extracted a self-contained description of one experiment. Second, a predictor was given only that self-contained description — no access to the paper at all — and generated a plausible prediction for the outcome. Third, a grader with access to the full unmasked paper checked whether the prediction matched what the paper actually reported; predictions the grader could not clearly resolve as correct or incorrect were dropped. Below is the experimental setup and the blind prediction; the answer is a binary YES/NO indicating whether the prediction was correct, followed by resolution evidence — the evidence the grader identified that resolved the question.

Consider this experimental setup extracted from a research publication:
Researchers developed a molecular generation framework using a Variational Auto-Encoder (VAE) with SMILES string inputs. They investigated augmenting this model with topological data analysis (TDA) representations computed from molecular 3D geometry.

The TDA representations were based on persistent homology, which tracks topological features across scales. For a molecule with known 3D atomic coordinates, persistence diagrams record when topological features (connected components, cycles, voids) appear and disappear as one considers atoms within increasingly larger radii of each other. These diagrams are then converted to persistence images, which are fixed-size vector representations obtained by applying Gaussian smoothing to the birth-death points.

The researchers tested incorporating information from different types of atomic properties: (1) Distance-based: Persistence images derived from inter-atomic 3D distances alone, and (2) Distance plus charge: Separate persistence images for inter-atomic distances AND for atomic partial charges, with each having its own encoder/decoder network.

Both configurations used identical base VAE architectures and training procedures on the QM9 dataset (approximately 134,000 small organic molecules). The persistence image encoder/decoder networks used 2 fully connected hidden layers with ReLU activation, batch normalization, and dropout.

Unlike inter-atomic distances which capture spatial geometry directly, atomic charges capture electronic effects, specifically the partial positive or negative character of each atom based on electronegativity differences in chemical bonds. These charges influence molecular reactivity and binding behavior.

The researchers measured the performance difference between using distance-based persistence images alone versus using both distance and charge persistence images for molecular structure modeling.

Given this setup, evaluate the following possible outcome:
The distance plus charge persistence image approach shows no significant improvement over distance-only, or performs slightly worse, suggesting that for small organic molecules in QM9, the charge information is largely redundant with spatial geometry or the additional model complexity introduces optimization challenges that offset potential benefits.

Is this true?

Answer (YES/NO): NO